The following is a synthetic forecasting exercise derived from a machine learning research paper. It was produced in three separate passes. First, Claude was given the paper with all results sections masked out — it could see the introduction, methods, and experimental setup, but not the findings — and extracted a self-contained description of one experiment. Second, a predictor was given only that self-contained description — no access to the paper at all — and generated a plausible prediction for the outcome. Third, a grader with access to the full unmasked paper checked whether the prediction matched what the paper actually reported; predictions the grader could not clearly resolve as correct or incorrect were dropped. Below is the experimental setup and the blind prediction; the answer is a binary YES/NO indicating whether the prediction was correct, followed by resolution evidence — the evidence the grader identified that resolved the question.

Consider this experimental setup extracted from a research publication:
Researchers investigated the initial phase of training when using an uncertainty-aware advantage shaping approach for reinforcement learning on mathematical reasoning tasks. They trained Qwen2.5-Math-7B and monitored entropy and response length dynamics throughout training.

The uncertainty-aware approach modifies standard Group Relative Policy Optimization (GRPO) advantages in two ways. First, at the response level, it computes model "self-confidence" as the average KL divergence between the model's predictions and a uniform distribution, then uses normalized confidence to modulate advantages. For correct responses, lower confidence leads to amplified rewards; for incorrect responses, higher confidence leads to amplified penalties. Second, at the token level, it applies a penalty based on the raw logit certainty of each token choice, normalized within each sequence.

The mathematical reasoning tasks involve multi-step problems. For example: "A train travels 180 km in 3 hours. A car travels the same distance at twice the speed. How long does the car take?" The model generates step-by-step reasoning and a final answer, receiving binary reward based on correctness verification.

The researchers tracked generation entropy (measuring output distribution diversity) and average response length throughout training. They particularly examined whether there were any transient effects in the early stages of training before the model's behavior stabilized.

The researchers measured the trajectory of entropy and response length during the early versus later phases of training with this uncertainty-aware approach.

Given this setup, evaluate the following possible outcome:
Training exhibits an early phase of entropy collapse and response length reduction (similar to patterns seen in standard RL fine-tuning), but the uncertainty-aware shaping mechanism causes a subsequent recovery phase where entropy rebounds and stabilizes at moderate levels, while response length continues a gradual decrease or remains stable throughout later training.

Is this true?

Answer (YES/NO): NO